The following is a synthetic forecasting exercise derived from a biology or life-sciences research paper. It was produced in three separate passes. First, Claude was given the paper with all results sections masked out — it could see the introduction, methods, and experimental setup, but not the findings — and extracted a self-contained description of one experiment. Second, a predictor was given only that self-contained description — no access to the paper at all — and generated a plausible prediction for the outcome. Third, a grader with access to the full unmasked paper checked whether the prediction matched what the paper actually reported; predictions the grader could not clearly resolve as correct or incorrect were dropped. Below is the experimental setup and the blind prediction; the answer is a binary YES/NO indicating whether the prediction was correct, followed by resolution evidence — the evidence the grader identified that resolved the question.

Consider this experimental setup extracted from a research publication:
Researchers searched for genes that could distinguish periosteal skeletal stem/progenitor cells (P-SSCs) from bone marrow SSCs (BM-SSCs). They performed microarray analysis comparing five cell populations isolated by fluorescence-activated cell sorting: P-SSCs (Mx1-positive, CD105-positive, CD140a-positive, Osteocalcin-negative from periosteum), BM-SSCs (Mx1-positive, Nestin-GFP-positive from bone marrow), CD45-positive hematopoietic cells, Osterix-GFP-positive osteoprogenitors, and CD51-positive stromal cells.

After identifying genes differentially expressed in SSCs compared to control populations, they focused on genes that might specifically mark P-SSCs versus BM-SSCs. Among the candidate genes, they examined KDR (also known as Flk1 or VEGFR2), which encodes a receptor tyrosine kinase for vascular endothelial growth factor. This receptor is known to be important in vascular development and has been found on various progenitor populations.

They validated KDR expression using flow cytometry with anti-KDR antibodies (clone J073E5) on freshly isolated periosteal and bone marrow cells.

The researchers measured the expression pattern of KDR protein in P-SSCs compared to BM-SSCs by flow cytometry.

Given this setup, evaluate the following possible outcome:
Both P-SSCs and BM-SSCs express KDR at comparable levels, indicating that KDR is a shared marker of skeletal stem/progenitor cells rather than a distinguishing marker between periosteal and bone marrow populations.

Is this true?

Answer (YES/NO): NO